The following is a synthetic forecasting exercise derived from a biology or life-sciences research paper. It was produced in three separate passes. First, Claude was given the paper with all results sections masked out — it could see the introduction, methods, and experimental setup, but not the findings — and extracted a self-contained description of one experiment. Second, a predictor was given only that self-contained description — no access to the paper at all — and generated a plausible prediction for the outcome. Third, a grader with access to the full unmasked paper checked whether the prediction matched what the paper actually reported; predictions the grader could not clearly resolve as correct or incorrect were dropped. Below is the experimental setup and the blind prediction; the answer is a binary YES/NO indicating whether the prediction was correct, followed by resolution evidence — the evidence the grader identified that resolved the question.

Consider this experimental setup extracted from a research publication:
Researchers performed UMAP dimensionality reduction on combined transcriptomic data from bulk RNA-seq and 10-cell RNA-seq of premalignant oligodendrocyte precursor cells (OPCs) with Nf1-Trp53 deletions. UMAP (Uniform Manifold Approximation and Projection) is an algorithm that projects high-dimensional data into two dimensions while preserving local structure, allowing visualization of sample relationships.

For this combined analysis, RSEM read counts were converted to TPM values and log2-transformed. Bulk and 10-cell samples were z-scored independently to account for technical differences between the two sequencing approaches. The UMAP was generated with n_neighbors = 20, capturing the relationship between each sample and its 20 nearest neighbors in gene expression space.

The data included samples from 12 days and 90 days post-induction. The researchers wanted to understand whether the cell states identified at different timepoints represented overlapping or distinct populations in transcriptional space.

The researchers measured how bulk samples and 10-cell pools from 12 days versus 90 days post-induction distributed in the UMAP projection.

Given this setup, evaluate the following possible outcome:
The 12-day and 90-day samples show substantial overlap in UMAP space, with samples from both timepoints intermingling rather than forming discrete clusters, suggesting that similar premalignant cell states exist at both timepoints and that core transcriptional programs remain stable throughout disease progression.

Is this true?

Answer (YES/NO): NO